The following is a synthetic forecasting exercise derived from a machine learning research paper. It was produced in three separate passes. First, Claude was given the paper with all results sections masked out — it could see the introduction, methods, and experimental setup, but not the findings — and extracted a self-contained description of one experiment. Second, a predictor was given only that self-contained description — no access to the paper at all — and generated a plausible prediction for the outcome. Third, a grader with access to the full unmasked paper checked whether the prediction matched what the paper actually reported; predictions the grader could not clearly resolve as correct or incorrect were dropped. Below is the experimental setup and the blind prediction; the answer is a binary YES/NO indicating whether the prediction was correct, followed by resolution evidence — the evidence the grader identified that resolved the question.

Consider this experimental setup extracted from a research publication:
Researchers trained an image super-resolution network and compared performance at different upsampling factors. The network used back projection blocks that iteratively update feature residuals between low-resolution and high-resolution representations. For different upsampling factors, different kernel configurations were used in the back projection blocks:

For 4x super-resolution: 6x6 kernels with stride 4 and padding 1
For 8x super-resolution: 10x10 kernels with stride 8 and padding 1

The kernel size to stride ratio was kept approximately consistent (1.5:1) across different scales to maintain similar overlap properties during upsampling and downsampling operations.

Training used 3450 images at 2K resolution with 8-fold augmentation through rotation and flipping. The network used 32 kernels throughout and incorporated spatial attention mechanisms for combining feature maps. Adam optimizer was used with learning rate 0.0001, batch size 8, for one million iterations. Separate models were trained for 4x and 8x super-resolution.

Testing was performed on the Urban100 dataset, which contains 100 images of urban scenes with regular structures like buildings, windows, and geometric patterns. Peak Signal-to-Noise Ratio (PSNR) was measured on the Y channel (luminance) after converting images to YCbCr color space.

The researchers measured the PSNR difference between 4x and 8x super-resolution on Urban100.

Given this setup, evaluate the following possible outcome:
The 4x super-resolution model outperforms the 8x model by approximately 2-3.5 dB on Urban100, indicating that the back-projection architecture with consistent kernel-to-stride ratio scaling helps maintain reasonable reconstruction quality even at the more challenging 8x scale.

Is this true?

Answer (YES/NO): NO